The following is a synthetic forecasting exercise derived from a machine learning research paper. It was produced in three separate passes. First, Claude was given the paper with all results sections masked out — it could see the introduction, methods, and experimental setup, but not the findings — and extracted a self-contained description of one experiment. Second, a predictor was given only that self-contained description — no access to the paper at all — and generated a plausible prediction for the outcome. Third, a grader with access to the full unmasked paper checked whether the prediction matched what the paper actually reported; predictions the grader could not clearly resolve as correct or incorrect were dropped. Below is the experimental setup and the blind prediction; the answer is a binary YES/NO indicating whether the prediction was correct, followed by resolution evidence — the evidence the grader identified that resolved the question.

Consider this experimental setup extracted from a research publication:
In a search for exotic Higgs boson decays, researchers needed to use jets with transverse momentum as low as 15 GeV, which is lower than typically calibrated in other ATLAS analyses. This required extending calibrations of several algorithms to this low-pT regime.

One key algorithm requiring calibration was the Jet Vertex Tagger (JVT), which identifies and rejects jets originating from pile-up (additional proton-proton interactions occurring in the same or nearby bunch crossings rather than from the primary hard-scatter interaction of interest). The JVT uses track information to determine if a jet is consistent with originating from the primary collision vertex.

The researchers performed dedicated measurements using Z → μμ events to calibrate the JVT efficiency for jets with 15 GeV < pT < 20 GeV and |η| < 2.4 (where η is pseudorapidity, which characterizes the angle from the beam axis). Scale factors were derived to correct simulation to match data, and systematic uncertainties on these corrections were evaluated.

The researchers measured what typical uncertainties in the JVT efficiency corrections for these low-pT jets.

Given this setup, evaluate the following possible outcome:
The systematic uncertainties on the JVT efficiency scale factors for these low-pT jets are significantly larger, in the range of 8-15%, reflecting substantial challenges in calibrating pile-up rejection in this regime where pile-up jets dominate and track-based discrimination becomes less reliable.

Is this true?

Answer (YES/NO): NO